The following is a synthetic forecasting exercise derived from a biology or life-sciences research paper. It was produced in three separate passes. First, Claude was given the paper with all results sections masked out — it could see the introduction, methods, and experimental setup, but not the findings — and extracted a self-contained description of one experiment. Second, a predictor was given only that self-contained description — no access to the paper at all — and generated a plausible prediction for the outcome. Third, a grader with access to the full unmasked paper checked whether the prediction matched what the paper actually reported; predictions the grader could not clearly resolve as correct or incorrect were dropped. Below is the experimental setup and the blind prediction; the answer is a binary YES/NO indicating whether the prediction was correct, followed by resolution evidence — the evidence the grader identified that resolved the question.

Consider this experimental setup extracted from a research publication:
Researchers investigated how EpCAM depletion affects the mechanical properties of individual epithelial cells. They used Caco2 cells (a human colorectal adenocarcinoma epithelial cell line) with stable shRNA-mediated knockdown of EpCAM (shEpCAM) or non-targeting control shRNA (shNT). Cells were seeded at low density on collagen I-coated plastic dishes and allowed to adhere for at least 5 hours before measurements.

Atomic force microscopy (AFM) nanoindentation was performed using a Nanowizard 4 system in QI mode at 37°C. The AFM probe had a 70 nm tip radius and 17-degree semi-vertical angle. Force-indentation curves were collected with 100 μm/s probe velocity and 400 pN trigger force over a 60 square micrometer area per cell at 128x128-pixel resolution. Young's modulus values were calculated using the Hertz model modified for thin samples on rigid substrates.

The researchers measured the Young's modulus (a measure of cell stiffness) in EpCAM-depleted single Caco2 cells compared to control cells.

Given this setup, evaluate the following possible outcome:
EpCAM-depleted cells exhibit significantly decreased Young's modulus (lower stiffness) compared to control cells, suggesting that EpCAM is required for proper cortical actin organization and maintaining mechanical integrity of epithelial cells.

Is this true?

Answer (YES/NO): NO